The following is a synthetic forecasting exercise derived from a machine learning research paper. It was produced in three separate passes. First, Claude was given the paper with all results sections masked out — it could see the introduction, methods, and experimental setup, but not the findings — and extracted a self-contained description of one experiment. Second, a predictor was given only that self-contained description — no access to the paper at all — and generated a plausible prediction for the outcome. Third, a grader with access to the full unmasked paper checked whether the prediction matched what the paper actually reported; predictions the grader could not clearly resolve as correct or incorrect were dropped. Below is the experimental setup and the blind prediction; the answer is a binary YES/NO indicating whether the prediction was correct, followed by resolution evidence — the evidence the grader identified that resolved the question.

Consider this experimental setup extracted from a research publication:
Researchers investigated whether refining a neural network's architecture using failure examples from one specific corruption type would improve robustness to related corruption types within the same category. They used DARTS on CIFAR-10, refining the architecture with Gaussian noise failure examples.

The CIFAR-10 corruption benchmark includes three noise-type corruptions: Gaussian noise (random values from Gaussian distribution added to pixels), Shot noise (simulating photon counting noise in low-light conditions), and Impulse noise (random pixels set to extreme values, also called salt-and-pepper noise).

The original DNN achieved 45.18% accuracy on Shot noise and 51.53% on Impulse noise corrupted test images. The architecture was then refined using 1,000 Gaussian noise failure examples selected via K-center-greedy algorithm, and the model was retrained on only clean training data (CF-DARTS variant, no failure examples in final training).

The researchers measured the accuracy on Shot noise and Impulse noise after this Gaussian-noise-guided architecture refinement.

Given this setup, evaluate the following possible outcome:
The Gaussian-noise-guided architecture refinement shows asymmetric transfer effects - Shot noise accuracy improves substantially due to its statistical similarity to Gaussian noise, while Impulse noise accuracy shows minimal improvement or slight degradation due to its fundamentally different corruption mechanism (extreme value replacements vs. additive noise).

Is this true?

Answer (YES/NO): YES